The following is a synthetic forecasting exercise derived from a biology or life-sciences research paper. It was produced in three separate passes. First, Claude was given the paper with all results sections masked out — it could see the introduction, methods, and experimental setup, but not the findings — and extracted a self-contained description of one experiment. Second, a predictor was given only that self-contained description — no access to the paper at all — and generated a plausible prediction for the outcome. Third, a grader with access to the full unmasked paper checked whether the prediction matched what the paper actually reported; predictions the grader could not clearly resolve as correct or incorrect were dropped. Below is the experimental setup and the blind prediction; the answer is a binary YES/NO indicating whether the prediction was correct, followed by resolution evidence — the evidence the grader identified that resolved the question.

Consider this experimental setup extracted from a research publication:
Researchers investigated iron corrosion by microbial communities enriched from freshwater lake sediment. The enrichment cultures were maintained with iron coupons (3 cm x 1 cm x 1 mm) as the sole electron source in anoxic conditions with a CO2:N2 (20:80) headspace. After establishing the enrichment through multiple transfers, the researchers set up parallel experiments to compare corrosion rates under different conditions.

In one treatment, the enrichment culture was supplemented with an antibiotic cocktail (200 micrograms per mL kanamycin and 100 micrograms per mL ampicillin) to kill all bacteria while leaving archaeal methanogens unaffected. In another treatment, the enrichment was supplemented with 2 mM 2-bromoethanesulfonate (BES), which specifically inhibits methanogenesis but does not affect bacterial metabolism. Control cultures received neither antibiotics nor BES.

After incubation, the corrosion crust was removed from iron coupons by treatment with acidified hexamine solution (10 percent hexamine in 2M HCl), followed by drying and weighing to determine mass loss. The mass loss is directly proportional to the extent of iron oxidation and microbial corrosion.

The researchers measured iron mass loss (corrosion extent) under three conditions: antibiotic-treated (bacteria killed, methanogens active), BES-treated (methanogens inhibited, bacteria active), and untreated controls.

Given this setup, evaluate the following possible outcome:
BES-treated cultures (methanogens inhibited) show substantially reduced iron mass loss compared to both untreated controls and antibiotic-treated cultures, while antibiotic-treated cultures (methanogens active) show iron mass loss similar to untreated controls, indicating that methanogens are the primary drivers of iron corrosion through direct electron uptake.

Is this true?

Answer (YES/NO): NO